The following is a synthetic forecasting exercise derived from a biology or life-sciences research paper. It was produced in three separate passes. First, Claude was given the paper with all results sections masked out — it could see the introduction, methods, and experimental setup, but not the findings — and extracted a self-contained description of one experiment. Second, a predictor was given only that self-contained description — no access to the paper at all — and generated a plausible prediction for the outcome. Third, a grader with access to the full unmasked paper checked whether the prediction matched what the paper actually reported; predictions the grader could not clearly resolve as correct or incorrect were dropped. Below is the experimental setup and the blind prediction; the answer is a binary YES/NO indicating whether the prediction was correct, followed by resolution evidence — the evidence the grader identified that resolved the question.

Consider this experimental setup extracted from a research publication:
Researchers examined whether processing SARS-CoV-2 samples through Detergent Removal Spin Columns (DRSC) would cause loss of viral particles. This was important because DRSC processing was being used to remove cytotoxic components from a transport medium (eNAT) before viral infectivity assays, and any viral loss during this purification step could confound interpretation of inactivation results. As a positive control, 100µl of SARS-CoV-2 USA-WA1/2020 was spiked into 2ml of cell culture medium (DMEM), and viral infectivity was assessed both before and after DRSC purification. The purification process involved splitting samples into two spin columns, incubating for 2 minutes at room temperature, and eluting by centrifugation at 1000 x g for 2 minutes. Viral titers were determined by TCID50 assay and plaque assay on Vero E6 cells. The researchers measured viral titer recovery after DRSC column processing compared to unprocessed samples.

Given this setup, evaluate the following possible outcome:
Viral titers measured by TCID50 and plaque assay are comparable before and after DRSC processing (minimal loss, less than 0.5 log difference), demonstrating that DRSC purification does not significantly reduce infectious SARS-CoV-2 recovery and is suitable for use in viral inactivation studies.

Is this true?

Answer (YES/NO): YES